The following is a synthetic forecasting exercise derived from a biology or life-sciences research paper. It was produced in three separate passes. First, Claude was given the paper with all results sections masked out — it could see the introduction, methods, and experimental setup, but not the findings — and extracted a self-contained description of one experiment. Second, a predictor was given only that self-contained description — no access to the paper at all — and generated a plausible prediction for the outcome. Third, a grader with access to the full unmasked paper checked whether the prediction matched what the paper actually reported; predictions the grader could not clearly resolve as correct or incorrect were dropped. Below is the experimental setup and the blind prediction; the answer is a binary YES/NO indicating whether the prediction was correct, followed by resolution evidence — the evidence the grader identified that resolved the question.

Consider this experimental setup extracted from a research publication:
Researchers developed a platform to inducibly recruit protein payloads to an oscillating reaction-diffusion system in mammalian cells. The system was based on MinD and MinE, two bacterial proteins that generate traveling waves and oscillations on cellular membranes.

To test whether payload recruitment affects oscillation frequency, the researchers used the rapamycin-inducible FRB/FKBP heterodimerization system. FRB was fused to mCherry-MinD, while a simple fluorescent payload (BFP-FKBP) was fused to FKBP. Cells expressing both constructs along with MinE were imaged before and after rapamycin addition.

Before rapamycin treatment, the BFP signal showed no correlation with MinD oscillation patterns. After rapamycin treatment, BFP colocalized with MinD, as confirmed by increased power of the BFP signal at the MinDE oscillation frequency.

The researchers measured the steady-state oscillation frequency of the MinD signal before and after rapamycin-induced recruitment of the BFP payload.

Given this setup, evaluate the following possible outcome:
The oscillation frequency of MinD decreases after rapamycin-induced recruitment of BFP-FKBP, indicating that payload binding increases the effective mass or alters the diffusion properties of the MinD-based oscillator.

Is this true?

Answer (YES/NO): NO